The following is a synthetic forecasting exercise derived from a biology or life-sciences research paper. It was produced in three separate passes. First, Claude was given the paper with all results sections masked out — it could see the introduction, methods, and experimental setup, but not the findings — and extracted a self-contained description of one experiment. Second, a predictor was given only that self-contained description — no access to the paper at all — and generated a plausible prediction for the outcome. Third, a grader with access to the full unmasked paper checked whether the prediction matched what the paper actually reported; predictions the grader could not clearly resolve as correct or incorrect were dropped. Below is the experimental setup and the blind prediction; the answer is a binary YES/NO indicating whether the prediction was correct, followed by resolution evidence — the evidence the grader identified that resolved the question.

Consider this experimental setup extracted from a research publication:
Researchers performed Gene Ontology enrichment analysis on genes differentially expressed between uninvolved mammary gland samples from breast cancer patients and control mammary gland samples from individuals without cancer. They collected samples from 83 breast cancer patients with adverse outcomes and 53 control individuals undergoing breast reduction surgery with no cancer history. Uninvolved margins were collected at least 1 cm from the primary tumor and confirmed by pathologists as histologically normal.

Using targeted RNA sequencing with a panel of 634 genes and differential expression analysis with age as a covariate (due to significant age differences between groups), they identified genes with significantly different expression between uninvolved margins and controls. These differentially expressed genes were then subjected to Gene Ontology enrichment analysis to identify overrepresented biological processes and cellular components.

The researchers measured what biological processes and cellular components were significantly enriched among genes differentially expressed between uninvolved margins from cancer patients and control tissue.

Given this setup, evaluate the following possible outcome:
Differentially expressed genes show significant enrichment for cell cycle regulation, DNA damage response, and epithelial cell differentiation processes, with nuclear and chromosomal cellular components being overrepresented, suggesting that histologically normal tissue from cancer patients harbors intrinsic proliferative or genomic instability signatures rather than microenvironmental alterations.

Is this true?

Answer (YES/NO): NO